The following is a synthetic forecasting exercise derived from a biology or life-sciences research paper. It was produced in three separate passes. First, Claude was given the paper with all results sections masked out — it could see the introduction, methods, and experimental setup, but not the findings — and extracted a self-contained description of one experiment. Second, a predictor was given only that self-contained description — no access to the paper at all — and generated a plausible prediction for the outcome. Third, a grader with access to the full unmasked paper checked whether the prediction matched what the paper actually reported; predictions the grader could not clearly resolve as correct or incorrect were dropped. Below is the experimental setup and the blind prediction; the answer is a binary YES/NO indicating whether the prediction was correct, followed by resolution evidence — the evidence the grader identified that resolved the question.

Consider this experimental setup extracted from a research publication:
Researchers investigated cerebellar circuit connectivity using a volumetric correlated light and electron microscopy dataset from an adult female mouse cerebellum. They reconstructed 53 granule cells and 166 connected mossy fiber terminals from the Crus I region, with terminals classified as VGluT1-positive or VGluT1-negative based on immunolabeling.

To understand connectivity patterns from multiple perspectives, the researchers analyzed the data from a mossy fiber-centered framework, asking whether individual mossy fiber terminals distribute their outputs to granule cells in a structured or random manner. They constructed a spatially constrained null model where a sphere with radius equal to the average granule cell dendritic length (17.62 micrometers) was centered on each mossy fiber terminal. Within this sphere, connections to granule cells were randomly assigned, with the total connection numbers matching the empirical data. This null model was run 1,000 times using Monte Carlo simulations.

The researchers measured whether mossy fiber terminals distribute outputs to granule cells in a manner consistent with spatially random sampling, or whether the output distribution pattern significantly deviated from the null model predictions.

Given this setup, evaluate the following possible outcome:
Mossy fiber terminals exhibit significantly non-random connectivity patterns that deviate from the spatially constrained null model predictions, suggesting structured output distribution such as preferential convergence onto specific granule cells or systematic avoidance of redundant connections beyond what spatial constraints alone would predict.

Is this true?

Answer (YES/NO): NO